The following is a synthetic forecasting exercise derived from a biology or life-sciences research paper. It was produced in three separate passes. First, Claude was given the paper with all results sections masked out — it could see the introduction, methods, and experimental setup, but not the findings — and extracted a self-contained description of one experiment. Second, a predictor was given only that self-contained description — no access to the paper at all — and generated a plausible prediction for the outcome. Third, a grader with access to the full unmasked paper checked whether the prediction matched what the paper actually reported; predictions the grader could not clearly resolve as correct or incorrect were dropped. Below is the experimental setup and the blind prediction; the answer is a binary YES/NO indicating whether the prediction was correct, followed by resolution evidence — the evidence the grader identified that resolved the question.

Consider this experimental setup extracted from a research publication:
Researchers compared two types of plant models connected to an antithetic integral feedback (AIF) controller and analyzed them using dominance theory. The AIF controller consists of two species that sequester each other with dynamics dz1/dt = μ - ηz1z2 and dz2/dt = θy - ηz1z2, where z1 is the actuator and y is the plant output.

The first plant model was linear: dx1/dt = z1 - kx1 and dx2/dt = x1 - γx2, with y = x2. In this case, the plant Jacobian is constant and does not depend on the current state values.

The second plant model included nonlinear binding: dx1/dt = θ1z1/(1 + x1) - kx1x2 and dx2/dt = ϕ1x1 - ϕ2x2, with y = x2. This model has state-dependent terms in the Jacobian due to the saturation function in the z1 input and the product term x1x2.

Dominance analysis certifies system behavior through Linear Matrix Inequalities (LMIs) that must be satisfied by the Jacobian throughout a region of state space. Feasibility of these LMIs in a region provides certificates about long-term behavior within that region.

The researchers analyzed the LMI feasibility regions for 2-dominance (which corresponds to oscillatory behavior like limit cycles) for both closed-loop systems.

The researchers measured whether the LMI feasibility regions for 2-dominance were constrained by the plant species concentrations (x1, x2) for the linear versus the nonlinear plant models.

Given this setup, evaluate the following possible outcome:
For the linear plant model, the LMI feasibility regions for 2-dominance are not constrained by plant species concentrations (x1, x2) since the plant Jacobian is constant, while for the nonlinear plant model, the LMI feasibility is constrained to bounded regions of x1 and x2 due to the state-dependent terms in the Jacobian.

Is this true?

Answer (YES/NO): YES